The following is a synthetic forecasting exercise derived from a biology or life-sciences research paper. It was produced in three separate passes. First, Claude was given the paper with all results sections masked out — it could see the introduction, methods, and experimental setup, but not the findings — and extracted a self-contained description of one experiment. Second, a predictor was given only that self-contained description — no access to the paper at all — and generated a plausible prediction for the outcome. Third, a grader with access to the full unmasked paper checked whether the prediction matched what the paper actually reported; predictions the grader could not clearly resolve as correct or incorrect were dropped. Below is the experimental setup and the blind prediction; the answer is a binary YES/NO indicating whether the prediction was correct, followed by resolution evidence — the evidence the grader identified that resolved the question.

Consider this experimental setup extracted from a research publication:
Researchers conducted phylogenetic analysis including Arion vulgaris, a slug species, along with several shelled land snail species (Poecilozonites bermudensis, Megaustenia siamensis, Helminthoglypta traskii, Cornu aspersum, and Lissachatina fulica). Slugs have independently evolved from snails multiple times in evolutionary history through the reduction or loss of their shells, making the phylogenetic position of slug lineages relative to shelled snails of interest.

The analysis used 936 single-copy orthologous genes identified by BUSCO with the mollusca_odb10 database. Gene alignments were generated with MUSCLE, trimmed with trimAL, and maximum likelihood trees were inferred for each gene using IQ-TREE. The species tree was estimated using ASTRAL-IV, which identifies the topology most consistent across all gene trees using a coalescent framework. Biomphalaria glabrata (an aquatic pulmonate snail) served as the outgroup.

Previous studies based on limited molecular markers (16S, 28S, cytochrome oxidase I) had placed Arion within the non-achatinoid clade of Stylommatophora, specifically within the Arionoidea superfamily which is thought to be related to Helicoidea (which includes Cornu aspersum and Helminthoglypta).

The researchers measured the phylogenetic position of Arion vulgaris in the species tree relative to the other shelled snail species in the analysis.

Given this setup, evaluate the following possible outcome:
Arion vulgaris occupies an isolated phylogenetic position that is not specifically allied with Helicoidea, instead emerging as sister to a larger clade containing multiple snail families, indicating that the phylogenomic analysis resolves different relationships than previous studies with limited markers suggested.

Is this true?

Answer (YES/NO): NO